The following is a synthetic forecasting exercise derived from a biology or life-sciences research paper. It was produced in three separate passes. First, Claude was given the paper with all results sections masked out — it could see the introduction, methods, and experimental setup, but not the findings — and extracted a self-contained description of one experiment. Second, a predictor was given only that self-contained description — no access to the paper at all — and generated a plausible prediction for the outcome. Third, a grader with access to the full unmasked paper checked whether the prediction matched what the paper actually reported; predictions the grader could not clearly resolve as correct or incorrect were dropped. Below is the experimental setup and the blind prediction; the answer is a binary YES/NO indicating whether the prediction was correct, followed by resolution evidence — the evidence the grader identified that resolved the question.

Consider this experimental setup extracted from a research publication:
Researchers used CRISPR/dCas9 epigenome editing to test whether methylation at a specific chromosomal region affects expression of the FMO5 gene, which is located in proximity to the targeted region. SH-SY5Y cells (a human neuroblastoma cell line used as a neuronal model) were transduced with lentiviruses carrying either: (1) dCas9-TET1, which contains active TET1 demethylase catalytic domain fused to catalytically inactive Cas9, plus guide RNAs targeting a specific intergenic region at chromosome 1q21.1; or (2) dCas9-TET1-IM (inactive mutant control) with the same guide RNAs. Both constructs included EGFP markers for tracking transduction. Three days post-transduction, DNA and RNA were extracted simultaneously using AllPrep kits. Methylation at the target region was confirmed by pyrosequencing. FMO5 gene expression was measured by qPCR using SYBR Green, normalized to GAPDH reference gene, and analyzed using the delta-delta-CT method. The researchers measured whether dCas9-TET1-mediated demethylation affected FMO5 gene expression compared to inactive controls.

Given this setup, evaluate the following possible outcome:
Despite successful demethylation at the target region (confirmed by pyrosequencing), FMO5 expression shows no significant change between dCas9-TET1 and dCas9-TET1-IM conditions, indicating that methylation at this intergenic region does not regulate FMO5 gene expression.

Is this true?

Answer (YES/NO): YES